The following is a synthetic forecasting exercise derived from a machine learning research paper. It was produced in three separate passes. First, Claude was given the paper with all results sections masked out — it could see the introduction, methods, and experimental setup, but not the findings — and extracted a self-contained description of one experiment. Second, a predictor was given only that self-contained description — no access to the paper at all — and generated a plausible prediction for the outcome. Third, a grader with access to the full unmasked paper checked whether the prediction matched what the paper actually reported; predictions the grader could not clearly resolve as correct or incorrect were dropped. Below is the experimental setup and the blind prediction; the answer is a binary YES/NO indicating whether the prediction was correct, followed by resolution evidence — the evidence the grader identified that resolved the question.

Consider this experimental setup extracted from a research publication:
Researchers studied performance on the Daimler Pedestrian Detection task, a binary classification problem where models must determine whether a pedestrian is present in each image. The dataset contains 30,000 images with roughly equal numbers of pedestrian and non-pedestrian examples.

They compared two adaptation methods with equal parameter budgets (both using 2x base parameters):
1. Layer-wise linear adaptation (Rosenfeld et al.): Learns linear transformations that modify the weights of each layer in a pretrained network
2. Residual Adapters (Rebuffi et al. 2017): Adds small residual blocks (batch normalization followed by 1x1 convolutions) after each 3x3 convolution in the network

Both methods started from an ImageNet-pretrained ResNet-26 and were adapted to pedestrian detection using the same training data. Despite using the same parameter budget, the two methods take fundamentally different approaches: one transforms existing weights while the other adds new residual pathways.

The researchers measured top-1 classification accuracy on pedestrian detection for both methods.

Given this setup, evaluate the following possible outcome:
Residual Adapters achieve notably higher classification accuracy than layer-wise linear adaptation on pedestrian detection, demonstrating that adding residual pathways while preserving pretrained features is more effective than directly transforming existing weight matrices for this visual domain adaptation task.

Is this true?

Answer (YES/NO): NO